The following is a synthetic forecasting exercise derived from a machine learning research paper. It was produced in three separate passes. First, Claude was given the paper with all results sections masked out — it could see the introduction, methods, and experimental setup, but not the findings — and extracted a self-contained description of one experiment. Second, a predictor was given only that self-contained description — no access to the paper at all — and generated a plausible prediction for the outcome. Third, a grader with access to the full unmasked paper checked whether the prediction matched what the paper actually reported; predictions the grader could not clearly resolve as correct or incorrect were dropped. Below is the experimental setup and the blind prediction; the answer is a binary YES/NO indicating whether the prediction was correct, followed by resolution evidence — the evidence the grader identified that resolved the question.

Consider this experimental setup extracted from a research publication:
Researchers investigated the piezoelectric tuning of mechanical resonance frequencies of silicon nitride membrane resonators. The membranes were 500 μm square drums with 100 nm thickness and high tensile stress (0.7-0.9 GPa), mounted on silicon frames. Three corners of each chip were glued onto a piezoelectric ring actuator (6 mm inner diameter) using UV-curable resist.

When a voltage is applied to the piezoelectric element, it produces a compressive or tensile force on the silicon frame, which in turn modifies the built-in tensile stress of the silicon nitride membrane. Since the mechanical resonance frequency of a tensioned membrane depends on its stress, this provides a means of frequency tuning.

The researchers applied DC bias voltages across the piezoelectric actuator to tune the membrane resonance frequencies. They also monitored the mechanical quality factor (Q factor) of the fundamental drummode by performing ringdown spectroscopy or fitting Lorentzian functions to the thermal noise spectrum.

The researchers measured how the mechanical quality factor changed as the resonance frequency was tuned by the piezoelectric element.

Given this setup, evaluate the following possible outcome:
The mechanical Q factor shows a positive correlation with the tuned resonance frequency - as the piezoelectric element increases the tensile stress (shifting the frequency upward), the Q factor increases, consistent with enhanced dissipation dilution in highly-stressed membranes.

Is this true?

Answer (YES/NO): NO